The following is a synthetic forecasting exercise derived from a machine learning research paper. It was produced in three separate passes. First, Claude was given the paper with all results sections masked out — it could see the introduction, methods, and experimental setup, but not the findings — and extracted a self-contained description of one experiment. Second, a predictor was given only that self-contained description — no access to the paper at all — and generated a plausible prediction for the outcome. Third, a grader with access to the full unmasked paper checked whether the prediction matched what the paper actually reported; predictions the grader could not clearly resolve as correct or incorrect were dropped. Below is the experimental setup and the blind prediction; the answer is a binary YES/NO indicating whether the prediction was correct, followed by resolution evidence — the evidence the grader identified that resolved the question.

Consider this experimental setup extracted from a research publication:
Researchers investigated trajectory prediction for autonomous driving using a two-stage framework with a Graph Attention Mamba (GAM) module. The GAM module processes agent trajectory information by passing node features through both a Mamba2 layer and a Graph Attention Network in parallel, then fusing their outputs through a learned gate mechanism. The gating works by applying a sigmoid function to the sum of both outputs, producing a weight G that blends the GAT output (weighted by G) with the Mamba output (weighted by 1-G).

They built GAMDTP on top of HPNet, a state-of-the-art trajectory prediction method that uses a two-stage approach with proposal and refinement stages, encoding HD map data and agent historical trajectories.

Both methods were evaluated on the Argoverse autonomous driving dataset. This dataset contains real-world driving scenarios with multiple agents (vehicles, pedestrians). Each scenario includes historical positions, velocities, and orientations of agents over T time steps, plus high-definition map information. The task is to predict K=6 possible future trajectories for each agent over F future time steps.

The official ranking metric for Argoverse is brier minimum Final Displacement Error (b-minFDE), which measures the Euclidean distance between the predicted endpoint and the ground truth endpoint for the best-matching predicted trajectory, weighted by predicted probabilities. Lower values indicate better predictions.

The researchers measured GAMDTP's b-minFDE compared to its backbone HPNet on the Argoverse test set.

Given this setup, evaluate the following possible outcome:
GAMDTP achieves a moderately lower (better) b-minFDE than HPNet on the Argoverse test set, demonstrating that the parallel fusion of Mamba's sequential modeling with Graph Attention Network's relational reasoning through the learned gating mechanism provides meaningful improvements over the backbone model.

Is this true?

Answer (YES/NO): NO